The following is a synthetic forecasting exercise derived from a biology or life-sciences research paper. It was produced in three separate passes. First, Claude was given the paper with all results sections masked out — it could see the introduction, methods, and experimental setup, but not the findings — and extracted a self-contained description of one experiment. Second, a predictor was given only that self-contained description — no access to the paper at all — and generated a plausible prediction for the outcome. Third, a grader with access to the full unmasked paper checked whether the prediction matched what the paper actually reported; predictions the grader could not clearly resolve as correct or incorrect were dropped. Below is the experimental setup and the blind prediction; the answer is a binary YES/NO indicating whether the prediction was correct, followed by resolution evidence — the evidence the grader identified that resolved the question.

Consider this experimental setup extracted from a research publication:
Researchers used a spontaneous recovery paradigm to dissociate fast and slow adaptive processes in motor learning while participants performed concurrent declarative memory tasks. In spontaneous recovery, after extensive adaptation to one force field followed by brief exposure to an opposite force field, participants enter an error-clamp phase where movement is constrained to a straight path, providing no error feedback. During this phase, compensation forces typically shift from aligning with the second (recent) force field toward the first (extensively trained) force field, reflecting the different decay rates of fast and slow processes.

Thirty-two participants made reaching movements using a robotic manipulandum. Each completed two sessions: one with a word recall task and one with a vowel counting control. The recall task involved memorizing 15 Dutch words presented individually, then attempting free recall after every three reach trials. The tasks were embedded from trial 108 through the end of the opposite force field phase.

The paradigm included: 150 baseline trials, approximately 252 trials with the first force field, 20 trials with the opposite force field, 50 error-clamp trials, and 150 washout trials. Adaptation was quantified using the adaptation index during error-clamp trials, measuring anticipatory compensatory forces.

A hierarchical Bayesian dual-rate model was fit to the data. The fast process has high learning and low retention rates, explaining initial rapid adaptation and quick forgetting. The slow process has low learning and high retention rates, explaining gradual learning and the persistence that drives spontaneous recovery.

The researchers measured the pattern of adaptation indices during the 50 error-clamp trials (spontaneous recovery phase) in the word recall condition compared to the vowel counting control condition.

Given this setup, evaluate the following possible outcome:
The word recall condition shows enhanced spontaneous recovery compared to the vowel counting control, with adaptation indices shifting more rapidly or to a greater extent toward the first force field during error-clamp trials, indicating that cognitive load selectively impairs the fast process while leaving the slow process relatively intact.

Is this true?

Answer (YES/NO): YES